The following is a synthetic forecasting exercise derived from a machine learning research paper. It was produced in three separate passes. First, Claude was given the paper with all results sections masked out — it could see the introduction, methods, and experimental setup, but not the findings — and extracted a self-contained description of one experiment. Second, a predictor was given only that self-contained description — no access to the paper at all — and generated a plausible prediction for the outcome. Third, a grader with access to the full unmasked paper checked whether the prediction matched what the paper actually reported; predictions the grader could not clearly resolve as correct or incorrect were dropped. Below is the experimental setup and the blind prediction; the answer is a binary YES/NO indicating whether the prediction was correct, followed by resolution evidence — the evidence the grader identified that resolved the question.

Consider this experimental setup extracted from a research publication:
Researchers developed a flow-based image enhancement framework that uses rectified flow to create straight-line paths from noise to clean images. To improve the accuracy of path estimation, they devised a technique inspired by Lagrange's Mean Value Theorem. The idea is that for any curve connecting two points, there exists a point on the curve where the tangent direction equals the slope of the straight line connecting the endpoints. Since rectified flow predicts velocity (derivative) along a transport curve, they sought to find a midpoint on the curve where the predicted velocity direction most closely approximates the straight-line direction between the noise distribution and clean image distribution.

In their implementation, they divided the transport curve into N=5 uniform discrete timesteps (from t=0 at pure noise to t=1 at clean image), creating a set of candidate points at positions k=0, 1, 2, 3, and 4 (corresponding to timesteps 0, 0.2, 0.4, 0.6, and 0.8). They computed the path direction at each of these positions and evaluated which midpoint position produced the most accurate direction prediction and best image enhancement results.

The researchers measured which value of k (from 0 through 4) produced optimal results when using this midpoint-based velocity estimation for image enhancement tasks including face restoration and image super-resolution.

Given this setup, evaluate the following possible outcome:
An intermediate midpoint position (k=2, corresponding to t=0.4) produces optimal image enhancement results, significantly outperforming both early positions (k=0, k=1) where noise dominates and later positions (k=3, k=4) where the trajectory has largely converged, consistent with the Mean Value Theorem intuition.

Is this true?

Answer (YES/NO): NO